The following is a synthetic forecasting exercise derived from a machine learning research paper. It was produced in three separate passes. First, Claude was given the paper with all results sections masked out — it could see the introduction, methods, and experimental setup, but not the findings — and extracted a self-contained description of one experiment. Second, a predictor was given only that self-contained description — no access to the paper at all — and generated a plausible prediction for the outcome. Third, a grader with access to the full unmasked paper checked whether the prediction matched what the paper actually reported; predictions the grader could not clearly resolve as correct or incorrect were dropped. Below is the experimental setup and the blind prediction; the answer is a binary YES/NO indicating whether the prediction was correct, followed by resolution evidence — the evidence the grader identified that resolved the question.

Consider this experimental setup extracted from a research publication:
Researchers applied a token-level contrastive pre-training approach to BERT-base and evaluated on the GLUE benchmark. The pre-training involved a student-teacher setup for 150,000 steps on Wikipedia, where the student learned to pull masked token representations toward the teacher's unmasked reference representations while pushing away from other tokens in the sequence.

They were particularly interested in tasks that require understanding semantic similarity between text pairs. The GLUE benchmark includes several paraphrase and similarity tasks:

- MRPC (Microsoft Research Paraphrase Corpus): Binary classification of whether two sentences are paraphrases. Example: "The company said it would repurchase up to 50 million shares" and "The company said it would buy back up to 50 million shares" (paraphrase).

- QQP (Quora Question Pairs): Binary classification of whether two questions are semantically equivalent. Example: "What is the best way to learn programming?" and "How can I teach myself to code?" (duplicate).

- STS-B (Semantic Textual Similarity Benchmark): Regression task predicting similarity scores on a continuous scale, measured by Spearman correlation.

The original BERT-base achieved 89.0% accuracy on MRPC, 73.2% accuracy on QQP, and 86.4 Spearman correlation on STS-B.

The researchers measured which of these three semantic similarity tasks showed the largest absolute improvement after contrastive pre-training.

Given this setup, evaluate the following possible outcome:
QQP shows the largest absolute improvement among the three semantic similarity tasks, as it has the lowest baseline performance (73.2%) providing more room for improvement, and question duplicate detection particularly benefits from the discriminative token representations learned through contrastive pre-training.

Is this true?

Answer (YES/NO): YES